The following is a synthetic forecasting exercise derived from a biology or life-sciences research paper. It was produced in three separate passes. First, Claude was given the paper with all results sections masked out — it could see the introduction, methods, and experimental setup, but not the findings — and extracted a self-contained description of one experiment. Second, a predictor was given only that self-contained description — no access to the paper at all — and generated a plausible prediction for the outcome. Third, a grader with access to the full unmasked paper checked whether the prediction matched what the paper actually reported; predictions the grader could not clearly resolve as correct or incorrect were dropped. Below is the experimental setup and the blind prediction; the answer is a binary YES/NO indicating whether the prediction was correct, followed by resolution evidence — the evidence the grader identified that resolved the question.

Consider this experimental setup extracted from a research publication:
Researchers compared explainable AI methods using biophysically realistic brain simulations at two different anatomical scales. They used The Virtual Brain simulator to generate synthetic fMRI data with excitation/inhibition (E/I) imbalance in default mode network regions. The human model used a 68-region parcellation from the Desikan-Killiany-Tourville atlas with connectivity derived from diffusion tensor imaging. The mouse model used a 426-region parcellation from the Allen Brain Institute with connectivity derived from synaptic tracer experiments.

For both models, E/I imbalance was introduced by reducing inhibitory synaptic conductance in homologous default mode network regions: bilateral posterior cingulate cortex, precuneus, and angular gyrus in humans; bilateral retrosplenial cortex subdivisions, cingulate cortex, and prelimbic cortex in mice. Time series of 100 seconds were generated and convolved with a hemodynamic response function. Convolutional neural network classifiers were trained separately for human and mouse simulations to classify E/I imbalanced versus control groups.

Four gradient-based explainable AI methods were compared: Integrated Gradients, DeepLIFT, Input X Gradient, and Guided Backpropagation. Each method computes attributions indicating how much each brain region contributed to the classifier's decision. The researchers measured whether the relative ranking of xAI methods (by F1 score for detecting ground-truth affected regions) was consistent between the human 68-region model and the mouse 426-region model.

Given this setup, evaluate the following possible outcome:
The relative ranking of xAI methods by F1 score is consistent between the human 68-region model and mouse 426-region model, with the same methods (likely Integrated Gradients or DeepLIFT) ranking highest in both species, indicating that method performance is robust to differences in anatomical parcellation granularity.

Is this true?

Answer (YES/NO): YES